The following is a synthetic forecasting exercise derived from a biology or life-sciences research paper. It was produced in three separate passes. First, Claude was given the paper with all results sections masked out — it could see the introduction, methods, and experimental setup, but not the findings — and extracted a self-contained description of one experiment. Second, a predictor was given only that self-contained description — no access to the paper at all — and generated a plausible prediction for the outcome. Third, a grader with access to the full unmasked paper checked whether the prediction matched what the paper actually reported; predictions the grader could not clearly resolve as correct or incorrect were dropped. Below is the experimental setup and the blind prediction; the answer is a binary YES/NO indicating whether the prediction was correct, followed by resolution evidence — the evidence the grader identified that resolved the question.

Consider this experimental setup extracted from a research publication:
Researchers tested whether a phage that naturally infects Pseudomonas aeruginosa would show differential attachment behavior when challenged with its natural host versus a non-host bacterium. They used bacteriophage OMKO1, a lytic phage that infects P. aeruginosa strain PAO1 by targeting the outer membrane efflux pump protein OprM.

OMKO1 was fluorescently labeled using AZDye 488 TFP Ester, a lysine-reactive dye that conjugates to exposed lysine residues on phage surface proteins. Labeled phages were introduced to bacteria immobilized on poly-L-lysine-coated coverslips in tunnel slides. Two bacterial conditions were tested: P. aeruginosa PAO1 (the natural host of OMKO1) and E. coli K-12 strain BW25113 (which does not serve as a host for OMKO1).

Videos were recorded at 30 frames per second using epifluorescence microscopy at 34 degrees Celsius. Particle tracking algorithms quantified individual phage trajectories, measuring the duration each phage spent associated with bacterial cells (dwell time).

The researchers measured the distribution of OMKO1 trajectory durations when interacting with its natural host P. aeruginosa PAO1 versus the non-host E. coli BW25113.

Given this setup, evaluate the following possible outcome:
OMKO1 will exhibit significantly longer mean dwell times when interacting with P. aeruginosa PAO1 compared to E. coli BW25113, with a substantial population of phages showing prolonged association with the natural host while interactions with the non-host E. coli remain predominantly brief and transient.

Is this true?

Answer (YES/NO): YES